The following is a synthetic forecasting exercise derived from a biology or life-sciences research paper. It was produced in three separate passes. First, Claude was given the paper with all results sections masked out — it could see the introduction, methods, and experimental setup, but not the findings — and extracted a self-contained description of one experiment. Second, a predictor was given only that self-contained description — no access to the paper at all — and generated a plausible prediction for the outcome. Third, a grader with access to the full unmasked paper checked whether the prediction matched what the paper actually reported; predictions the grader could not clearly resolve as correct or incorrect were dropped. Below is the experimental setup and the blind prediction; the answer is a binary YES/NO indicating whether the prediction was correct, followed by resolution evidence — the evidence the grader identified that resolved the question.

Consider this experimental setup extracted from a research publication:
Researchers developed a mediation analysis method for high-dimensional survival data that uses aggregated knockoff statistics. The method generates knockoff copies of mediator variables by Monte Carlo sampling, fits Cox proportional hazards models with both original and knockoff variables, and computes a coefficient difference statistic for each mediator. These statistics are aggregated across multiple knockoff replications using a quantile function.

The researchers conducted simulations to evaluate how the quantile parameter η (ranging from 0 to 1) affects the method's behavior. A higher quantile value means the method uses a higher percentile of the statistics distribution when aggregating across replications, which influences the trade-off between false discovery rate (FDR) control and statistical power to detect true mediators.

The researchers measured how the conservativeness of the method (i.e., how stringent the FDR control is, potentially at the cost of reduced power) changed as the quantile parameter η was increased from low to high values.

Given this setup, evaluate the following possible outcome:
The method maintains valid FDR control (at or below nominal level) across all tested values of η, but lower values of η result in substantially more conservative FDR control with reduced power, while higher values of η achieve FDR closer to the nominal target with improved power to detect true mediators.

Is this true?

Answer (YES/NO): NO